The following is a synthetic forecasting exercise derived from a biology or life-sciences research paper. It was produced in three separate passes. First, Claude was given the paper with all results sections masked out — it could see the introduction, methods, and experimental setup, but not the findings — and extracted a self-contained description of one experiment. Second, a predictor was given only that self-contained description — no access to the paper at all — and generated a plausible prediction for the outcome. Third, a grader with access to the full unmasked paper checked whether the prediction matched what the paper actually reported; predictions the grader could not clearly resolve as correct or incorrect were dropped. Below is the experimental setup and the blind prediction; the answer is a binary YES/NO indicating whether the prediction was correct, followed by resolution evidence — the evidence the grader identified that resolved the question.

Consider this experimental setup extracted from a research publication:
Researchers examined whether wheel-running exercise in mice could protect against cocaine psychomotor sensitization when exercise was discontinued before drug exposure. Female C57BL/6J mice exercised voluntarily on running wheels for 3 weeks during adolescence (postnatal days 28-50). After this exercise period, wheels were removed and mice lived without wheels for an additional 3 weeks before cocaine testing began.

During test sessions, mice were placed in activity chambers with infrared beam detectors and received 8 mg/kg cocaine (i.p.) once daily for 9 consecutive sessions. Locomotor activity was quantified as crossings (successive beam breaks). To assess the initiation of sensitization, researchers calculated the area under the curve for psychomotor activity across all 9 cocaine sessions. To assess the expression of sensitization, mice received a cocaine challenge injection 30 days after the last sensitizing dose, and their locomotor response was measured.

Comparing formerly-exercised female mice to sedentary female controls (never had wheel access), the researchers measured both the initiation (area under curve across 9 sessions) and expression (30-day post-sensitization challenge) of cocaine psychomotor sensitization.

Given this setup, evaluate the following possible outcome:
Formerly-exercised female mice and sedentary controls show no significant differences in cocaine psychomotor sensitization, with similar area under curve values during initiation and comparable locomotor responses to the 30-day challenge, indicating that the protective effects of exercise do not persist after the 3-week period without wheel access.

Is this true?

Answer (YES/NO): NO